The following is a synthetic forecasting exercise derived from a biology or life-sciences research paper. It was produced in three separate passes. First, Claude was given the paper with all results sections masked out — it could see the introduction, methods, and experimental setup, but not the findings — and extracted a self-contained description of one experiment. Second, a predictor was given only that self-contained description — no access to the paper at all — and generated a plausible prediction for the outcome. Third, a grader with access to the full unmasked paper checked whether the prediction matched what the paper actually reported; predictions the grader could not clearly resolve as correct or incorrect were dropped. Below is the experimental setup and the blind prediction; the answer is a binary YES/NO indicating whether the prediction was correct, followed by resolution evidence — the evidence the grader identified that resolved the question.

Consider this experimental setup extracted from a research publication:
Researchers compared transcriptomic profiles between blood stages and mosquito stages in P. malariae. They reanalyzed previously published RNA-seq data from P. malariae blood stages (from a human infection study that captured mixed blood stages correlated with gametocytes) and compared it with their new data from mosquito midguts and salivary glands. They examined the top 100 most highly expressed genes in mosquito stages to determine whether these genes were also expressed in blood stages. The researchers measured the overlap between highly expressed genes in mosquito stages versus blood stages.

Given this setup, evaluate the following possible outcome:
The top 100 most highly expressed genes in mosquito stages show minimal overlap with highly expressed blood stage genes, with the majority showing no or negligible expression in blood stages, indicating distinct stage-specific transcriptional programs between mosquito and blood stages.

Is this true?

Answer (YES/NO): YES